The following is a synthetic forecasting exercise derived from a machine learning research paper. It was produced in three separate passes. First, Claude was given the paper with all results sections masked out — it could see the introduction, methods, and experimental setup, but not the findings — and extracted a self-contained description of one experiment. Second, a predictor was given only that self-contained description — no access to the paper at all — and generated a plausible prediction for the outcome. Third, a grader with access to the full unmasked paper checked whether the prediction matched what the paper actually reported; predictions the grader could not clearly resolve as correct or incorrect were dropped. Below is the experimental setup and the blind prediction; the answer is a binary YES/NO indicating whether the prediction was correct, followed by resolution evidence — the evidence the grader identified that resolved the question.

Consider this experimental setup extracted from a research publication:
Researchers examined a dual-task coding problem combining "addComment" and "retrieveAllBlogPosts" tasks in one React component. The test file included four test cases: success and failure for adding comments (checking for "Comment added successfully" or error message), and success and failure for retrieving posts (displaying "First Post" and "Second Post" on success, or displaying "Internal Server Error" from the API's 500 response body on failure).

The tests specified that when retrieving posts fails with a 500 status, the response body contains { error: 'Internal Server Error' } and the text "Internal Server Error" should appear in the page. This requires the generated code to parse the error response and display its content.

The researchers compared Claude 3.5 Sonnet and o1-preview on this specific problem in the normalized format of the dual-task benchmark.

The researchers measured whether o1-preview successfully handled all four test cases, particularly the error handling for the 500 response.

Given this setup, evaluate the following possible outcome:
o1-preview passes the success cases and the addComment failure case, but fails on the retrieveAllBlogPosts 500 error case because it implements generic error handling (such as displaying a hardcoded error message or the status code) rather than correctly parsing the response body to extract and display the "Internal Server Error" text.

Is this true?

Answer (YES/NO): NO